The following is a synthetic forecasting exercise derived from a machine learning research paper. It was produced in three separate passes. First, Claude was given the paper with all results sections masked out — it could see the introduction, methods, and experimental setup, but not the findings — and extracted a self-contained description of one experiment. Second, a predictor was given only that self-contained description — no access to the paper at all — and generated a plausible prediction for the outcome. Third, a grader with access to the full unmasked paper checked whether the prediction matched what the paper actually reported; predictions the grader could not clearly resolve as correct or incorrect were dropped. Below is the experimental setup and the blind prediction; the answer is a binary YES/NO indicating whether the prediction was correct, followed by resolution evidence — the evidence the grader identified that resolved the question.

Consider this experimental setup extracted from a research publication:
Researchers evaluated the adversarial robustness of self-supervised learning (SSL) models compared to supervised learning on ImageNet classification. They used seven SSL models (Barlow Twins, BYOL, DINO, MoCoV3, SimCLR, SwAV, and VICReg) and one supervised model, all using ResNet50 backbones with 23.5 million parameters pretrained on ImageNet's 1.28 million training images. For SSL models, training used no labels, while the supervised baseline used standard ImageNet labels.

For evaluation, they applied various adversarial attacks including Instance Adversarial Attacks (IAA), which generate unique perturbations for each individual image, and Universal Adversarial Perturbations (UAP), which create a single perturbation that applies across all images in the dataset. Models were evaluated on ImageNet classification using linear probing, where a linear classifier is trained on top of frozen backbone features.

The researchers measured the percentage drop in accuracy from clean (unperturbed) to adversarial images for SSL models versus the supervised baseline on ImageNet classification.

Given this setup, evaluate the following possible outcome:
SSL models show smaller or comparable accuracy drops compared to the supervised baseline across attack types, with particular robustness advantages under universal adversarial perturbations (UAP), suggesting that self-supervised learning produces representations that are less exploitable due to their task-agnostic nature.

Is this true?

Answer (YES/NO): YES